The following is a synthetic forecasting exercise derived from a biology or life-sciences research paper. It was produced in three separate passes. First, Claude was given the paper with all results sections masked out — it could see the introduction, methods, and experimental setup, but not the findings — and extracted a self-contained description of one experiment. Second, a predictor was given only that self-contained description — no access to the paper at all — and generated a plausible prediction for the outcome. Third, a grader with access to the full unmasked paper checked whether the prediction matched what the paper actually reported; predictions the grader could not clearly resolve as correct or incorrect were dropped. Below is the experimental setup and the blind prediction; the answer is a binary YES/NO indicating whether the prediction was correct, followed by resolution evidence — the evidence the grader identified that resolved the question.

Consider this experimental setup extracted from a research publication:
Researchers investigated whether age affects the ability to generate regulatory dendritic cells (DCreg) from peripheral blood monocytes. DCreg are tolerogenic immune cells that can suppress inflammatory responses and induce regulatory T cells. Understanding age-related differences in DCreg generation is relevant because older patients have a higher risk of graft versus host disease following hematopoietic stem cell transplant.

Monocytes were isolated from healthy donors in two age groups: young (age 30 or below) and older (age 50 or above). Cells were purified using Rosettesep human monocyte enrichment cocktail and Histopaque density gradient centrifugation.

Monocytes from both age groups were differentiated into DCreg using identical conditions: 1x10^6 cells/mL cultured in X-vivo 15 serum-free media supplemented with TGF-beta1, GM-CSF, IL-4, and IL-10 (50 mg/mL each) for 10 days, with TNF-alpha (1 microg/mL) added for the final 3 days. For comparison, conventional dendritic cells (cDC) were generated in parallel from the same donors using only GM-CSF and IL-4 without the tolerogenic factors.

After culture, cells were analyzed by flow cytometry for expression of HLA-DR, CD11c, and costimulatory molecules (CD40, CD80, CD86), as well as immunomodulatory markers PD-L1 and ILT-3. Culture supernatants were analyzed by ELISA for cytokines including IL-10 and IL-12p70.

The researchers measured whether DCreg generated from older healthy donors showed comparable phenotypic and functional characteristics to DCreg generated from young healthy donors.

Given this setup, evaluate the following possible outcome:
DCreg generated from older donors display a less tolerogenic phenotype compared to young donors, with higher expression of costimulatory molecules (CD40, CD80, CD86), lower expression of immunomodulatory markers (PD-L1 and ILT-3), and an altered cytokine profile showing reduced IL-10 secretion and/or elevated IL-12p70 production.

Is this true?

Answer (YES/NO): NO